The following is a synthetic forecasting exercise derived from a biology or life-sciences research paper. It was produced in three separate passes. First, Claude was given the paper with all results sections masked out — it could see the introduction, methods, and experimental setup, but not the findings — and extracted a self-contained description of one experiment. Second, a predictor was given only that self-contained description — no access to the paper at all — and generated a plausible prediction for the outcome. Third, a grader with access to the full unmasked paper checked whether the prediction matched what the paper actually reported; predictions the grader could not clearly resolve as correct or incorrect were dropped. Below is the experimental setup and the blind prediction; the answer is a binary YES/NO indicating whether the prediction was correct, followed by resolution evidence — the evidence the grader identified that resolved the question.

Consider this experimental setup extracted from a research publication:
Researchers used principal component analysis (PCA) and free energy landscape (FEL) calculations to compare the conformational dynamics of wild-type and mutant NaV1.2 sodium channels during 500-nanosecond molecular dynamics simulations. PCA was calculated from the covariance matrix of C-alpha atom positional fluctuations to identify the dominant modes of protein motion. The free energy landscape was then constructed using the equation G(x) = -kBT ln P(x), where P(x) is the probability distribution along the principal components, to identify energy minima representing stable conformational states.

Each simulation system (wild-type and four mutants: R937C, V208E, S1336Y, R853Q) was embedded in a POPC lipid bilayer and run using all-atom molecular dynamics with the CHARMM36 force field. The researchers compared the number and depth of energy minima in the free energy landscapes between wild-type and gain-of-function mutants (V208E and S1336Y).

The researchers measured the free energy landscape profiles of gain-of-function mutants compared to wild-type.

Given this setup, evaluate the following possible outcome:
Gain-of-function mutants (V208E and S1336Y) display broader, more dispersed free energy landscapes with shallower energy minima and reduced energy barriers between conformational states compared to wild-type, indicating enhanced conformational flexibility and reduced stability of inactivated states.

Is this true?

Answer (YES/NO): NO